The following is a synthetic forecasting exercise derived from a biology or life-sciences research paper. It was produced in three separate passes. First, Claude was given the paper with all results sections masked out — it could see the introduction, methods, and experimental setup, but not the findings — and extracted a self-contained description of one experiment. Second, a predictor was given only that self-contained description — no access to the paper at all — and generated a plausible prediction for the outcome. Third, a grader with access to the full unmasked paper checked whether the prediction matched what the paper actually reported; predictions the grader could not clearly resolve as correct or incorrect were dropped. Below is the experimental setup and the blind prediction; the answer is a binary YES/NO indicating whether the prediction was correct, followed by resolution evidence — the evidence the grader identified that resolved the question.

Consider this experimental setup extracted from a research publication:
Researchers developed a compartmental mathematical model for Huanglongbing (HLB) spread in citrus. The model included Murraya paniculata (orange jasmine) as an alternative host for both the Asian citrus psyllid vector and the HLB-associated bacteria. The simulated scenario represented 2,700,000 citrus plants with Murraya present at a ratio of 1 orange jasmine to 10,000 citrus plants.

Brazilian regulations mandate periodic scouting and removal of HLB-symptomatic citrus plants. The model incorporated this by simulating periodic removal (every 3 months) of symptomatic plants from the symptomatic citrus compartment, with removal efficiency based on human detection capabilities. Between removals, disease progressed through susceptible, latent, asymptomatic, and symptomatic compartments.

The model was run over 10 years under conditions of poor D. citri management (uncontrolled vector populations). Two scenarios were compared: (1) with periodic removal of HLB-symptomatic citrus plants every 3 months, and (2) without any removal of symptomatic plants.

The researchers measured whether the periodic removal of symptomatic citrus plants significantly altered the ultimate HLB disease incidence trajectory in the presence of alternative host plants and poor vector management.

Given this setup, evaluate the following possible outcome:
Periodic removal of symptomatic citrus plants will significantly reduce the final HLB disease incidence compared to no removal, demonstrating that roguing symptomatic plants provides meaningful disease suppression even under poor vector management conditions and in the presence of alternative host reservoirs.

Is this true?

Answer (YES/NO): YES